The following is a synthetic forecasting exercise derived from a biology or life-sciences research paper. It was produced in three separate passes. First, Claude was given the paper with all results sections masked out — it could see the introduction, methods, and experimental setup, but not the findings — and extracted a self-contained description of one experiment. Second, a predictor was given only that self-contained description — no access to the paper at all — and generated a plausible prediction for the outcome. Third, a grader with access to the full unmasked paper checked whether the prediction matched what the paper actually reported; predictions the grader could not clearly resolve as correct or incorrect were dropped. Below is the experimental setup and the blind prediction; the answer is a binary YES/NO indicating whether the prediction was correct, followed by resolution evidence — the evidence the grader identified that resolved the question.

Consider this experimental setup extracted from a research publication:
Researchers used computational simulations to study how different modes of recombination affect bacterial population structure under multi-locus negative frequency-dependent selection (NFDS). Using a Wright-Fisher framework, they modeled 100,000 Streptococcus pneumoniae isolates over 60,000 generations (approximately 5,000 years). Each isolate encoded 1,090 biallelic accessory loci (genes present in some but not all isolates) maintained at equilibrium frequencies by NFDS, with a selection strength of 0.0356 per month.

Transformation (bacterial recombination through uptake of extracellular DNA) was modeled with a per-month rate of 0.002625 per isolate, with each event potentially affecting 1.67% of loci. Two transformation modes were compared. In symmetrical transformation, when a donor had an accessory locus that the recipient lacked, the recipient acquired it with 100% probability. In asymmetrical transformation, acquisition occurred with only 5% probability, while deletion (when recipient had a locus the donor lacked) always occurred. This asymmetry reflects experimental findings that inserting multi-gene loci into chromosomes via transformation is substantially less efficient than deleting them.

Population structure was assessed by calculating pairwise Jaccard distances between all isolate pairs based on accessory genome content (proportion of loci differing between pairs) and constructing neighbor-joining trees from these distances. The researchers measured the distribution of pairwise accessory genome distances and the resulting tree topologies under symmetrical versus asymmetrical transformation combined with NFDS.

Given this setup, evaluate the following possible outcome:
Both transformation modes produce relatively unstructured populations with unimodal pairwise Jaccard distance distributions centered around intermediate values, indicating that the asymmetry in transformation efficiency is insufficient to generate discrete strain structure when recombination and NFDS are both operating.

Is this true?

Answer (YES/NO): NO